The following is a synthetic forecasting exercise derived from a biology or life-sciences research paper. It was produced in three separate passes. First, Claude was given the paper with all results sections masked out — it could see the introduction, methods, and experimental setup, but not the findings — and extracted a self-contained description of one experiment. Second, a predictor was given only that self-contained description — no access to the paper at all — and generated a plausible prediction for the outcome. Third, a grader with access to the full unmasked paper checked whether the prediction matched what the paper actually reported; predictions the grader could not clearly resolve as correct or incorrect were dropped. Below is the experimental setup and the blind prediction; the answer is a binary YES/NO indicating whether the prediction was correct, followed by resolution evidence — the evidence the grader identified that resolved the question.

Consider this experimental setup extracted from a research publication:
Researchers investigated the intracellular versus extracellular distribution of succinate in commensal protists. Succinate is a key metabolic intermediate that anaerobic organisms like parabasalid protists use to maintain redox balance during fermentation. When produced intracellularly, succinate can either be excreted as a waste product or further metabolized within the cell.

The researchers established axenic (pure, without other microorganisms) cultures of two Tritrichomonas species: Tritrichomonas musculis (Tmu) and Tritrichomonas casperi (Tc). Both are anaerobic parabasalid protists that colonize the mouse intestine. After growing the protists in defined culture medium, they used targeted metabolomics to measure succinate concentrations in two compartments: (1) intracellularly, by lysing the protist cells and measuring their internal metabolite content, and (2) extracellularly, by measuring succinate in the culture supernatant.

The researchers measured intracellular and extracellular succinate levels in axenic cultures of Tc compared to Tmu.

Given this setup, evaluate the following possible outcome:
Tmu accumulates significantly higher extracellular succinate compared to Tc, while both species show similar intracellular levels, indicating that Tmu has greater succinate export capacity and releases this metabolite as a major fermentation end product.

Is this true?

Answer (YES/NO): YES